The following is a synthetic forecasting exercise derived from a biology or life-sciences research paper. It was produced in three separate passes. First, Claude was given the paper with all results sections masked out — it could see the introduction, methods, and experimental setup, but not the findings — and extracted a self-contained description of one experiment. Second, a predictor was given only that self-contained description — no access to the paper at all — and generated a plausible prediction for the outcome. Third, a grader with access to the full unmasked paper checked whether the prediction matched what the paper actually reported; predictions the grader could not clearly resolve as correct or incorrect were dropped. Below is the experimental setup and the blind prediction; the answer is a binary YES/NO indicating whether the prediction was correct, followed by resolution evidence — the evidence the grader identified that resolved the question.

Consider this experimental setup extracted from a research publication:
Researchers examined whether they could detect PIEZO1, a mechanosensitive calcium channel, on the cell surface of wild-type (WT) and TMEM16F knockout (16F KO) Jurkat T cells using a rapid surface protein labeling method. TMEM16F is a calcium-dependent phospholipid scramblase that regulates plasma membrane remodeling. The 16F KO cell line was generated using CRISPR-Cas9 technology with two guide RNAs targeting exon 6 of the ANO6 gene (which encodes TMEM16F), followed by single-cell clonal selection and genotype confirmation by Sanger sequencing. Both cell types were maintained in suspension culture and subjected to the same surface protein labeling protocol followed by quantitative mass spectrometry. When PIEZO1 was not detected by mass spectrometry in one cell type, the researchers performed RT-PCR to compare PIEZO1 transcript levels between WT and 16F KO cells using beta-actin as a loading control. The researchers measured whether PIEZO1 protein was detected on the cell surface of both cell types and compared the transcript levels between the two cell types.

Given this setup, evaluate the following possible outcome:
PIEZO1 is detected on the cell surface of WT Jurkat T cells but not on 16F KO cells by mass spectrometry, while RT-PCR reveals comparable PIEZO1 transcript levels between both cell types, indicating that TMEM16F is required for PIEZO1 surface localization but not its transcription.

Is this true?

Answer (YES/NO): YES